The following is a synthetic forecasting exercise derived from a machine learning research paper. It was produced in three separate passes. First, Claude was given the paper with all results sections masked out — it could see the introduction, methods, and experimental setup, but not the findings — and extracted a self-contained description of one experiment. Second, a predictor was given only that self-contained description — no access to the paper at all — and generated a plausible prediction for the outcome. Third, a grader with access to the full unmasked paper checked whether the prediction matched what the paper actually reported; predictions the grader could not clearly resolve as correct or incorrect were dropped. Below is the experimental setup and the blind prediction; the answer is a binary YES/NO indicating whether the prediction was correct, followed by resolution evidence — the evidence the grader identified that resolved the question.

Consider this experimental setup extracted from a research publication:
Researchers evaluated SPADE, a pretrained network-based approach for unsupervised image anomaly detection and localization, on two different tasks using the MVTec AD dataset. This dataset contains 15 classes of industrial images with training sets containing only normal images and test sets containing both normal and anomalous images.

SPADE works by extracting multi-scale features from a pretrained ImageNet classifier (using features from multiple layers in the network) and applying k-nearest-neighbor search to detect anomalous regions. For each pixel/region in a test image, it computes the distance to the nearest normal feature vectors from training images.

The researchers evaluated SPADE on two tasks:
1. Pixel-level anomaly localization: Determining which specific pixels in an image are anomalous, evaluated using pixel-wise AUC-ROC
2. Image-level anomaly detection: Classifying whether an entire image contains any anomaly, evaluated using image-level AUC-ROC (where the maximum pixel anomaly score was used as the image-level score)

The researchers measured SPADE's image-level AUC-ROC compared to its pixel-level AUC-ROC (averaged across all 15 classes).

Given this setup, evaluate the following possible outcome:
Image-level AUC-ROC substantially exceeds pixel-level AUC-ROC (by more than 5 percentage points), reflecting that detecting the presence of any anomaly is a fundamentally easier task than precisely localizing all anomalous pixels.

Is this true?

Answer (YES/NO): NO